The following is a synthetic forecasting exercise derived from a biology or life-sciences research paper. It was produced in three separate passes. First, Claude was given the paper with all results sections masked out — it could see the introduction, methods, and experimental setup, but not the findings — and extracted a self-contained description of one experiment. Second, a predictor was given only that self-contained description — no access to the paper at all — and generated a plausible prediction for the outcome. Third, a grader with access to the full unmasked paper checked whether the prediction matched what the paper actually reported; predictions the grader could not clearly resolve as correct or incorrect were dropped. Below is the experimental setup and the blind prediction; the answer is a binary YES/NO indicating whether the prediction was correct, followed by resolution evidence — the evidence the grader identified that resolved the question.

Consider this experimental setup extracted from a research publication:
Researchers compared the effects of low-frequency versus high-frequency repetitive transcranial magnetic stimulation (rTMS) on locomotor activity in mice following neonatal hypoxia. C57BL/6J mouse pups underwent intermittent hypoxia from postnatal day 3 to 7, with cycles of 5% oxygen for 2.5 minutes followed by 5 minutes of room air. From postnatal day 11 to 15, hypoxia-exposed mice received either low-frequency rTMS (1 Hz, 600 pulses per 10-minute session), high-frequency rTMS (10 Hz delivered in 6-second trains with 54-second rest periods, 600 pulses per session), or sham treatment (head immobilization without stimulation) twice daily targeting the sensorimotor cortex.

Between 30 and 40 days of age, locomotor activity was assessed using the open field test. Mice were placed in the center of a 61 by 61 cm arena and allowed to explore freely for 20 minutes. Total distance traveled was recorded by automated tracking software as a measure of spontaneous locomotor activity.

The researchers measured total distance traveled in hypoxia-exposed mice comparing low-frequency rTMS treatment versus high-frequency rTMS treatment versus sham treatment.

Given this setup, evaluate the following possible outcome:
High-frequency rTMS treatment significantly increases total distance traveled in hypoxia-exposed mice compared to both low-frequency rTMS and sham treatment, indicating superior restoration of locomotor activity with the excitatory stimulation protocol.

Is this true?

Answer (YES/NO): NO